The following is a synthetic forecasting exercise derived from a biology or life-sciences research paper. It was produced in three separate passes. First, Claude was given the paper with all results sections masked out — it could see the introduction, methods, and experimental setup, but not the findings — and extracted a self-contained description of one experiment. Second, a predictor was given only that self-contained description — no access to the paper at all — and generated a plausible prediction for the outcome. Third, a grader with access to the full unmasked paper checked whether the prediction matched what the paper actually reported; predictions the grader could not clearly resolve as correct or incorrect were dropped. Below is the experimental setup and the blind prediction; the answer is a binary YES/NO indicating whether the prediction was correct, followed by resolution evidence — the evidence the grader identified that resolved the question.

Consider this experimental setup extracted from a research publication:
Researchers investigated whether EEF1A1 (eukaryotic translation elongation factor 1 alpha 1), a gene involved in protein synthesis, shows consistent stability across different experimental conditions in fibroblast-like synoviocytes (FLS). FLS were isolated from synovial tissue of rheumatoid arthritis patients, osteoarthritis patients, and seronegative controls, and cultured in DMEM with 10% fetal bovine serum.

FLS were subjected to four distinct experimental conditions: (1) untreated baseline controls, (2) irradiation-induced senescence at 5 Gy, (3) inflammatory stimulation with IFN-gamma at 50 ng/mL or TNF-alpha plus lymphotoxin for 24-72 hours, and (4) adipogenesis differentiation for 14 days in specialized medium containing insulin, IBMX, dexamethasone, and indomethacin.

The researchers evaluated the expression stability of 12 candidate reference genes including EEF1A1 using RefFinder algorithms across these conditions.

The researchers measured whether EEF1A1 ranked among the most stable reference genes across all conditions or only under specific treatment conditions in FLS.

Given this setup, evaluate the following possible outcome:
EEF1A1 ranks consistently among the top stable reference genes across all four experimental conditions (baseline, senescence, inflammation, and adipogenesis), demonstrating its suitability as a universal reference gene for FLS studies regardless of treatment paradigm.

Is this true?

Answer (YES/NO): NO